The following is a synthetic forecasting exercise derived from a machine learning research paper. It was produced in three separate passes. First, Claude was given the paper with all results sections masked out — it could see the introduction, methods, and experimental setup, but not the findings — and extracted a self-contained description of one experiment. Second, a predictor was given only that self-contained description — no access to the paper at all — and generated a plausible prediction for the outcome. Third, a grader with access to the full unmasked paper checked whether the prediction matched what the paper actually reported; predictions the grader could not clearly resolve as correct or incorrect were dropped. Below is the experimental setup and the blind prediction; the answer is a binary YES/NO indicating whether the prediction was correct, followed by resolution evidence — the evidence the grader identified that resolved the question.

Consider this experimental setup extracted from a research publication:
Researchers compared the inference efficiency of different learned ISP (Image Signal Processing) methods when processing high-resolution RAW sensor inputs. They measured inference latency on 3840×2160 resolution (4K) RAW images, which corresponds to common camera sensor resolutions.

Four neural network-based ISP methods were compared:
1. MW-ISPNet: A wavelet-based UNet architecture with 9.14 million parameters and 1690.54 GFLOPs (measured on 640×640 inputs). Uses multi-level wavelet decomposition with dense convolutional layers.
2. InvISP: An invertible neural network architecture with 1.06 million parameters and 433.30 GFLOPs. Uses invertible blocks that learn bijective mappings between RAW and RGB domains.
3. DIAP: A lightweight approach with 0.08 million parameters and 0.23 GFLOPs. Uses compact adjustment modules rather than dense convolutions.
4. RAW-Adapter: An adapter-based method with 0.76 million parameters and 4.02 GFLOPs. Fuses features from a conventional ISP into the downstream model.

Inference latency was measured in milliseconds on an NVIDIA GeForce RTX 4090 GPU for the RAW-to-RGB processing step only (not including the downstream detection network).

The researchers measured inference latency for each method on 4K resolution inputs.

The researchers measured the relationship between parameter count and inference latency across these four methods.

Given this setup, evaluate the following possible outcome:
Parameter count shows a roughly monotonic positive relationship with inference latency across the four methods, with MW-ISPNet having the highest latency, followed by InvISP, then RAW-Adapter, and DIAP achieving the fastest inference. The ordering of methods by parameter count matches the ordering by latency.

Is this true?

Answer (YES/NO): YES